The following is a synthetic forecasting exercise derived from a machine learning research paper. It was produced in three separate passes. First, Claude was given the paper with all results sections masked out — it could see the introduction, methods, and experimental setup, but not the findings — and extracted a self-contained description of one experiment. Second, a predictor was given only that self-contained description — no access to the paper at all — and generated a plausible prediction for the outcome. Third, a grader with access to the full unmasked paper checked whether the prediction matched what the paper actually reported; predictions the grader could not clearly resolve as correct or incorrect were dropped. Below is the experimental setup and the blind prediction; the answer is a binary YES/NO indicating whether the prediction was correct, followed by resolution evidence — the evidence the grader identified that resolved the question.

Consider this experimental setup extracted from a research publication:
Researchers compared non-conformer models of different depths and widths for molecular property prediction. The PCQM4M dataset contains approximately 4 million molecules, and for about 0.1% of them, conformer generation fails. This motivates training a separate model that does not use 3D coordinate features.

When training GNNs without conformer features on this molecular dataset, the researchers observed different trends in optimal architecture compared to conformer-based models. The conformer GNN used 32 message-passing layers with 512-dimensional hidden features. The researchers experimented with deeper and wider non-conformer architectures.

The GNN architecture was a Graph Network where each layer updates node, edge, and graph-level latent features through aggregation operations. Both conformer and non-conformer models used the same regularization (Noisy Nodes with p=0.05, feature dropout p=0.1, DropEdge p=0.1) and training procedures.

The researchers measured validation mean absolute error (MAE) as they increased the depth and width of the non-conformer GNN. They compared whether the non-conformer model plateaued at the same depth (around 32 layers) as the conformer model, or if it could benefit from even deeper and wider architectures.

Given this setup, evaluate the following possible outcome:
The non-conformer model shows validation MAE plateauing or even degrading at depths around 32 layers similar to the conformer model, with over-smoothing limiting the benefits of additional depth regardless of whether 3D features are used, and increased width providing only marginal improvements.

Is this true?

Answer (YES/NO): NO